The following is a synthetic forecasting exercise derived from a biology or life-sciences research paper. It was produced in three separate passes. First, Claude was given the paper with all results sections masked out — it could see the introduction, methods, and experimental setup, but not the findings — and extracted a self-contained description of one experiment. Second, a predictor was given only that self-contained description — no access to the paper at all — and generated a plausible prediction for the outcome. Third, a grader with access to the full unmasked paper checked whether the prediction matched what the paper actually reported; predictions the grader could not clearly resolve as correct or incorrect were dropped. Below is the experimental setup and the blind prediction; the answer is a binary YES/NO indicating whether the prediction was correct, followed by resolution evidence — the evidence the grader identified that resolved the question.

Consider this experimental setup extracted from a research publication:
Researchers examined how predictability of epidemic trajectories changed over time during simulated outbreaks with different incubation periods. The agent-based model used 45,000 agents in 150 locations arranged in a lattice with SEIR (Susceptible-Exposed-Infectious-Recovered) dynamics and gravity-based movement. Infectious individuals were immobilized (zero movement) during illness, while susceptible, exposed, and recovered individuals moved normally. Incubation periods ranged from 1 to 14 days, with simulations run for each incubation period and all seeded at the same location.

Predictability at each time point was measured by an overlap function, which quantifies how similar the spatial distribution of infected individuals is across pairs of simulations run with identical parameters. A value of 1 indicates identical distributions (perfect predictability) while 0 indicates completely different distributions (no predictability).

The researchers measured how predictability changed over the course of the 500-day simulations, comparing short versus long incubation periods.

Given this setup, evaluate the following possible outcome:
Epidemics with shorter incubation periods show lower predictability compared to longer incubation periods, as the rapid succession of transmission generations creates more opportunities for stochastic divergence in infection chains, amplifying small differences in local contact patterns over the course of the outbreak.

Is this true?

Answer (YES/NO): NO